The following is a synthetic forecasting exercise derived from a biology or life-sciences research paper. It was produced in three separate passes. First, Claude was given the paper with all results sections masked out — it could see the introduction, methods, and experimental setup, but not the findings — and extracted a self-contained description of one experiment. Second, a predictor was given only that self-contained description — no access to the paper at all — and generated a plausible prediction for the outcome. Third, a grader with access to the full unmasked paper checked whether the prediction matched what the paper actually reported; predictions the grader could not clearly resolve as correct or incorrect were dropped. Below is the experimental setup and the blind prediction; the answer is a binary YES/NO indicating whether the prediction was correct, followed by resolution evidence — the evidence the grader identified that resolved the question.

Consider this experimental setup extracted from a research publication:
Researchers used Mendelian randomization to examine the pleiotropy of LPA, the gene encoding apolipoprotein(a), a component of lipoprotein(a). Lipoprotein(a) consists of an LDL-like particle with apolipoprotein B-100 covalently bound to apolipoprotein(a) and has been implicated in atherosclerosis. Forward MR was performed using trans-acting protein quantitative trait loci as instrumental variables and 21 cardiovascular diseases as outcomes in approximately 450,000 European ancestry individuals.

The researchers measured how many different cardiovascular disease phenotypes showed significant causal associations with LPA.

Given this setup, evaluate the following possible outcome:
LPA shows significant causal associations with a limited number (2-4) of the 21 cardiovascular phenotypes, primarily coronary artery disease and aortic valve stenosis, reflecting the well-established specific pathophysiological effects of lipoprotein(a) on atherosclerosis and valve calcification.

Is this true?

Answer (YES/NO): NO